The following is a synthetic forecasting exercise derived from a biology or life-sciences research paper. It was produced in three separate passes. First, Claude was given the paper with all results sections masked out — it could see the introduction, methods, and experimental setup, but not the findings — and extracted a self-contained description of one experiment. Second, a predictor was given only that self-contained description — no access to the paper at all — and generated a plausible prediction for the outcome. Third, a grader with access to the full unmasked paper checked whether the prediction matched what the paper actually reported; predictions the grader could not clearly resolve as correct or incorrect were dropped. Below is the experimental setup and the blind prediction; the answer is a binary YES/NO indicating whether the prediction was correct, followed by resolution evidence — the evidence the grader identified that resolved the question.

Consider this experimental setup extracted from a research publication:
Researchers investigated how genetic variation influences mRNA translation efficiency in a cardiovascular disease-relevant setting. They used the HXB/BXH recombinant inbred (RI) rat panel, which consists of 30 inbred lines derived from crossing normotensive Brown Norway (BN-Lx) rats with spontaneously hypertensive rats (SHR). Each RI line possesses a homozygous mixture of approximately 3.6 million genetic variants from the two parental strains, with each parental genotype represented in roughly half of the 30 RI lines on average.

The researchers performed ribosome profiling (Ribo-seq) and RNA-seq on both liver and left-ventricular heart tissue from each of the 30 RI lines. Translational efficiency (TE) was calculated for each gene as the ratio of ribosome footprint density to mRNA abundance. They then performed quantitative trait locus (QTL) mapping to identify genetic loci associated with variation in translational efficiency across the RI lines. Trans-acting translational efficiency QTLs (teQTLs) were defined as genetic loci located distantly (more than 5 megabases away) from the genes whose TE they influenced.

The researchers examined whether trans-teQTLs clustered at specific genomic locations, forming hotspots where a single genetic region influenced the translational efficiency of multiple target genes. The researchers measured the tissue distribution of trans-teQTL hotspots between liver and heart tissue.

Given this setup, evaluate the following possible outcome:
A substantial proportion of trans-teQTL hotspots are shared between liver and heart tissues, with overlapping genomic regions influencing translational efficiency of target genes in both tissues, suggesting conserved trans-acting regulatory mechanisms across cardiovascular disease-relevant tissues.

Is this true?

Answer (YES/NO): NO